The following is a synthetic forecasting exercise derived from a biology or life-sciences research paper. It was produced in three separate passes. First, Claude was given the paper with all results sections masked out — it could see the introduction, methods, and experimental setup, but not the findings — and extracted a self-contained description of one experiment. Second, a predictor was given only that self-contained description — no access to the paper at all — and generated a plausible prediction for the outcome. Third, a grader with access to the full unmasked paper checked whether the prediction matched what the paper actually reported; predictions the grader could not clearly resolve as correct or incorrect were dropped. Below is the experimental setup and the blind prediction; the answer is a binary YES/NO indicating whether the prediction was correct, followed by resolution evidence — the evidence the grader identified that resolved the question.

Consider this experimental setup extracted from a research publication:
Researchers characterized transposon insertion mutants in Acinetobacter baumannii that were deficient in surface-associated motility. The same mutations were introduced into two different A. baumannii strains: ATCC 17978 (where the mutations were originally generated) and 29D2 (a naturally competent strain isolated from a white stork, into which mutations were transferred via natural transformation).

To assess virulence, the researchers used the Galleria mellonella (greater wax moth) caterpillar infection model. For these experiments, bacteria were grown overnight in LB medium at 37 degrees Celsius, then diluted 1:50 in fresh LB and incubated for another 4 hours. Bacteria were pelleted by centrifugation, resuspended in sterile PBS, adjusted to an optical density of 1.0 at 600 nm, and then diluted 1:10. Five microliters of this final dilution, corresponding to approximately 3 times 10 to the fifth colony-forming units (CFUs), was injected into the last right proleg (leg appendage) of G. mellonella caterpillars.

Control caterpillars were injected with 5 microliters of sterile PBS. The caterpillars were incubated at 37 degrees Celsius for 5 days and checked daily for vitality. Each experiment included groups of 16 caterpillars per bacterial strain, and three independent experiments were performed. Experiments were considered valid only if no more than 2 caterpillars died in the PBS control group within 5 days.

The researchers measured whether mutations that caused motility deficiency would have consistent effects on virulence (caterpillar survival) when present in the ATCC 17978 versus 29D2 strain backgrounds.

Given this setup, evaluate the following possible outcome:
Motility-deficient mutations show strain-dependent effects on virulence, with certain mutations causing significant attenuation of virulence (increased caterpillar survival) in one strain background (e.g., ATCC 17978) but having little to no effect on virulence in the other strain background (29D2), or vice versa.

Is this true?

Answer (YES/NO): YES